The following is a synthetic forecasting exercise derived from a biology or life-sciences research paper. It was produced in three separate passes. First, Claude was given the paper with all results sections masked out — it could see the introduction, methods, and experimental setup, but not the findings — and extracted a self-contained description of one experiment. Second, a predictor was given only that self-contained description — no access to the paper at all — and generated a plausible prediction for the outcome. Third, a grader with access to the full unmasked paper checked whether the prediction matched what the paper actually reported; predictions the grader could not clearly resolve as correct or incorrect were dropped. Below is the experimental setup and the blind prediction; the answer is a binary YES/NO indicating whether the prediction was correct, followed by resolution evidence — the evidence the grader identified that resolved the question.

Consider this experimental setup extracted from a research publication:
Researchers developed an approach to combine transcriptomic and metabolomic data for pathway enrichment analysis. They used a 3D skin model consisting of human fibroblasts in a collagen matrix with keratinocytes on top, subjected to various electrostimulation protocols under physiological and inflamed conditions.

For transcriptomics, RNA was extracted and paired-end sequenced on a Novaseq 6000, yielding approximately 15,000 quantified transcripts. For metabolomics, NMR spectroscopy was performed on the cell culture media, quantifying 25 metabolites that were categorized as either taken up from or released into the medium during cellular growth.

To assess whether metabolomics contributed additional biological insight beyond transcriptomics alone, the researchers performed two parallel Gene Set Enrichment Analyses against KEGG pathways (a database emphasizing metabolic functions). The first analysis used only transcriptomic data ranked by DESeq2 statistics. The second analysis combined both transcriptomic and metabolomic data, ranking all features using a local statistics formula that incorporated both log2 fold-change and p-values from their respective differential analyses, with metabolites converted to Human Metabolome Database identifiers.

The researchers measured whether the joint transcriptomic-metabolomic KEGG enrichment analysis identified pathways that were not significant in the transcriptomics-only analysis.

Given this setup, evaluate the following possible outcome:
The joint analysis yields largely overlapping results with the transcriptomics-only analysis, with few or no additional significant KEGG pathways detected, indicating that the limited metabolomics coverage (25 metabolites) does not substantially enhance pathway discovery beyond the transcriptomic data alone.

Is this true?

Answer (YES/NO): NO